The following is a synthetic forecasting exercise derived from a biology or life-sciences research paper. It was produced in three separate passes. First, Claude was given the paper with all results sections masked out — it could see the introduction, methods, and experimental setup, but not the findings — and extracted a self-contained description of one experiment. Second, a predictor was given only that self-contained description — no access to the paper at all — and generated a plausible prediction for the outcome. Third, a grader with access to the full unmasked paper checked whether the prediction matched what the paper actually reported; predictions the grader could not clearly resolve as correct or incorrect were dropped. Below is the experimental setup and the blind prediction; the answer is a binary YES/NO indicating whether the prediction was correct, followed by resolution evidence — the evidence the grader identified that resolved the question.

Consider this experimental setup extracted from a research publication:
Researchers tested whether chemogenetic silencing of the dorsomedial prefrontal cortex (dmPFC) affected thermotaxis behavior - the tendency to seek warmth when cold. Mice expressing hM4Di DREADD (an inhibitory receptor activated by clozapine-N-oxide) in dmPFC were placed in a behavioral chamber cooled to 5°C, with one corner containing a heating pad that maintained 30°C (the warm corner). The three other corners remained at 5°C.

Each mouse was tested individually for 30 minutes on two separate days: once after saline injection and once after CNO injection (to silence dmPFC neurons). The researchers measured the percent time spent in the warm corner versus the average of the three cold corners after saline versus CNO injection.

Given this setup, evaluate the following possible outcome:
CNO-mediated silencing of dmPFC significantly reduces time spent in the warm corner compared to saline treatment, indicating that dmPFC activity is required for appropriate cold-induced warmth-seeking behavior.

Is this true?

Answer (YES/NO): NO